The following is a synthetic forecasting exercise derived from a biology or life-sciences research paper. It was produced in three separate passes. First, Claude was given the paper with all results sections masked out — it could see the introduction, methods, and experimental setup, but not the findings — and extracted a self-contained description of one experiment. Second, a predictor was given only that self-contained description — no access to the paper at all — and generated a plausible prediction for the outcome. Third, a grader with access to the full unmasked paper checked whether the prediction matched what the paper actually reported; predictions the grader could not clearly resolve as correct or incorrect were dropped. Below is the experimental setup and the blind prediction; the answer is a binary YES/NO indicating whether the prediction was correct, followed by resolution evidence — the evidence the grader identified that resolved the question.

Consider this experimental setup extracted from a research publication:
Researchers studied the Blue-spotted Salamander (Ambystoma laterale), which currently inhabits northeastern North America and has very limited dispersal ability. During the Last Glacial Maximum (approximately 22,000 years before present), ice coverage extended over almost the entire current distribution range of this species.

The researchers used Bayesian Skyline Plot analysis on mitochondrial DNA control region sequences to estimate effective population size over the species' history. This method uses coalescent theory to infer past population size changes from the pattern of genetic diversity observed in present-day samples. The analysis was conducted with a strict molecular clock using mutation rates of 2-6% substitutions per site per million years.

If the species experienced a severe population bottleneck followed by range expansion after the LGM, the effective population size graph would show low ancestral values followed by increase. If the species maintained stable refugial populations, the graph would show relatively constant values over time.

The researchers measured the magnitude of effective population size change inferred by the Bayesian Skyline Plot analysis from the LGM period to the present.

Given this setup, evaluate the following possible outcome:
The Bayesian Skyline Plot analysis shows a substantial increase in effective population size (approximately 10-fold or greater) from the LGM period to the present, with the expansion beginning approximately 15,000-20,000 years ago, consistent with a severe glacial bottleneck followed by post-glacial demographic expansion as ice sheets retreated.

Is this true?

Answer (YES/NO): NO